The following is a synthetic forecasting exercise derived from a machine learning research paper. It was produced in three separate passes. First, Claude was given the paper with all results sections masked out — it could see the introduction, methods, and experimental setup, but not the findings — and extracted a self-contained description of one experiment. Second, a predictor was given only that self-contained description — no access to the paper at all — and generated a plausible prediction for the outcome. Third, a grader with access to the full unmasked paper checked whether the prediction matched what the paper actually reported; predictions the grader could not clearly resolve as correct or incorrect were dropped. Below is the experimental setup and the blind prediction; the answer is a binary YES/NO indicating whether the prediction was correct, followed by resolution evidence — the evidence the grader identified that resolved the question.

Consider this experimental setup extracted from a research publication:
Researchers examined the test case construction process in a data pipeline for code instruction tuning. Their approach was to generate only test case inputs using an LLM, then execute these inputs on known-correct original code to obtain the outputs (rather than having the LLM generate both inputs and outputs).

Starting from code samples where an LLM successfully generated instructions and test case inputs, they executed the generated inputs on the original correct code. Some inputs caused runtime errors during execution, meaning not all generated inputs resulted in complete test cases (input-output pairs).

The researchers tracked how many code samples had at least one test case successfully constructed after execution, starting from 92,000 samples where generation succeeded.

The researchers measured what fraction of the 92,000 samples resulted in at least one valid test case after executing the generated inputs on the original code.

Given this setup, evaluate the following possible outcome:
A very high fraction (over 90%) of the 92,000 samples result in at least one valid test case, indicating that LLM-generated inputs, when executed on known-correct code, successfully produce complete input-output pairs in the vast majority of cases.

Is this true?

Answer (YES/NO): NO